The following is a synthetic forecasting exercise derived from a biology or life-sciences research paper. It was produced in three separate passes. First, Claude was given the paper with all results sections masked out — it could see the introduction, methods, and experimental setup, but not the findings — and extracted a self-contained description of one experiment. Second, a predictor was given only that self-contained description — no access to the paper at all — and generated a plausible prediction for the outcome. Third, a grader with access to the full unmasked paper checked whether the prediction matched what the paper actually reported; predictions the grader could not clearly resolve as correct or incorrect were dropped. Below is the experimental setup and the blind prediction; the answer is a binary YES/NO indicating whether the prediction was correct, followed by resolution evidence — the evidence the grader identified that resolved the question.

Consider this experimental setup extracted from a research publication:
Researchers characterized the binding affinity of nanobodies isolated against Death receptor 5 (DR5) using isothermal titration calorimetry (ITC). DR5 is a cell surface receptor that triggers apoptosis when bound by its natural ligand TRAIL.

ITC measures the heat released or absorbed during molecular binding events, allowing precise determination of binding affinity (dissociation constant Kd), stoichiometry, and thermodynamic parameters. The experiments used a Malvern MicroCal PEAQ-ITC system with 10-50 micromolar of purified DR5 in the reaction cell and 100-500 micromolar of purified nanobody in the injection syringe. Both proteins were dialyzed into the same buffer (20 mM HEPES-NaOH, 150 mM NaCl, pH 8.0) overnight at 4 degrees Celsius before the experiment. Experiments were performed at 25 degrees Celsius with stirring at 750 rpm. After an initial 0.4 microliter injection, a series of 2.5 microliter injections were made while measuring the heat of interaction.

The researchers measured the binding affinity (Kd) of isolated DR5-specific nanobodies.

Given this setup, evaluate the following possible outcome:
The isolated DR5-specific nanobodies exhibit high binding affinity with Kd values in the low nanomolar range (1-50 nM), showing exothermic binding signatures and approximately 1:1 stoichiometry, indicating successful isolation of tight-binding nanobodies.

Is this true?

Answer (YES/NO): NO